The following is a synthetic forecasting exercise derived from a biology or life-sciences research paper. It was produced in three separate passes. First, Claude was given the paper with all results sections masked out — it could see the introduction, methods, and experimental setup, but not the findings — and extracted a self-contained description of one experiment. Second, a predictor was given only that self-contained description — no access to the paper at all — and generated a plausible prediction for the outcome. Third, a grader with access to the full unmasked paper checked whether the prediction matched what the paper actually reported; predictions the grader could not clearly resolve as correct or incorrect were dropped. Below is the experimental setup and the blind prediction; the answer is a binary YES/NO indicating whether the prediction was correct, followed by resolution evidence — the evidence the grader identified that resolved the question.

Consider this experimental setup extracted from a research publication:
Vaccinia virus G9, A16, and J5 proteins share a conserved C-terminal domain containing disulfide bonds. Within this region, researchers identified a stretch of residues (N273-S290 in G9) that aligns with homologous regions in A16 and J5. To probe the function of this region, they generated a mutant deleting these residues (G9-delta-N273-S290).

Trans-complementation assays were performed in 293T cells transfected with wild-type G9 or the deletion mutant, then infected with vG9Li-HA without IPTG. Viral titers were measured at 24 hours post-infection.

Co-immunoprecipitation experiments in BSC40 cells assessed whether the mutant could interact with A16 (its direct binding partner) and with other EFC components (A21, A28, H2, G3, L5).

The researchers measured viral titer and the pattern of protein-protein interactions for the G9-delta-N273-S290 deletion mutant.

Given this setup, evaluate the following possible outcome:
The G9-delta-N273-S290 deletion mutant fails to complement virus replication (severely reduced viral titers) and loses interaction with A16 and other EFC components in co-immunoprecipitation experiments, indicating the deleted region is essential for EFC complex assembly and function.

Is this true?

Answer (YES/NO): NO